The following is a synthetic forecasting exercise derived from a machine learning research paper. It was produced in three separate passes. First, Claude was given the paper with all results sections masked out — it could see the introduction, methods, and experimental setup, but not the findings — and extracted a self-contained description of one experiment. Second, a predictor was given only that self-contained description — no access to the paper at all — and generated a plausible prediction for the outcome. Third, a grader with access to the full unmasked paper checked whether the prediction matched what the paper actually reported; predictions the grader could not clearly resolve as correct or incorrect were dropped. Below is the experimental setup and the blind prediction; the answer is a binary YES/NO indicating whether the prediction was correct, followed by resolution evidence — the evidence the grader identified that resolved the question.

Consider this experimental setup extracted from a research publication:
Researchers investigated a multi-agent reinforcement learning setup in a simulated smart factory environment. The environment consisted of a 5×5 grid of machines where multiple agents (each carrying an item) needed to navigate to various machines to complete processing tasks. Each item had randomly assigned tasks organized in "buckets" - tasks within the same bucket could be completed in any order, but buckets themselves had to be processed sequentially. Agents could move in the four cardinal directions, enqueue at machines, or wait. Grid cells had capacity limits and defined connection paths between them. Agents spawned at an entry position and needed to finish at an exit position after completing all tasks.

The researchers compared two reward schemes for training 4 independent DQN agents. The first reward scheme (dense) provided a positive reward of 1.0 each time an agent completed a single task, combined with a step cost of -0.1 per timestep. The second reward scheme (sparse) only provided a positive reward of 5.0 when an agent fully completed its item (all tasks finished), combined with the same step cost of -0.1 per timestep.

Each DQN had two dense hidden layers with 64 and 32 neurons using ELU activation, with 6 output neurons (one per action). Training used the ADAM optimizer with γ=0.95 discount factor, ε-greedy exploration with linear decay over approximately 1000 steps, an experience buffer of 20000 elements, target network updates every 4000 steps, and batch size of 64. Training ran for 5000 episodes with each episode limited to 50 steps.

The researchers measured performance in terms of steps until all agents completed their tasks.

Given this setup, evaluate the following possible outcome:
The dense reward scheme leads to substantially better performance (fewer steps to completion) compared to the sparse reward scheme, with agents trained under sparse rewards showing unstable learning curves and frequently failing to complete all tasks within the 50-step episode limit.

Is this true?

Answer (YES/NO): YES